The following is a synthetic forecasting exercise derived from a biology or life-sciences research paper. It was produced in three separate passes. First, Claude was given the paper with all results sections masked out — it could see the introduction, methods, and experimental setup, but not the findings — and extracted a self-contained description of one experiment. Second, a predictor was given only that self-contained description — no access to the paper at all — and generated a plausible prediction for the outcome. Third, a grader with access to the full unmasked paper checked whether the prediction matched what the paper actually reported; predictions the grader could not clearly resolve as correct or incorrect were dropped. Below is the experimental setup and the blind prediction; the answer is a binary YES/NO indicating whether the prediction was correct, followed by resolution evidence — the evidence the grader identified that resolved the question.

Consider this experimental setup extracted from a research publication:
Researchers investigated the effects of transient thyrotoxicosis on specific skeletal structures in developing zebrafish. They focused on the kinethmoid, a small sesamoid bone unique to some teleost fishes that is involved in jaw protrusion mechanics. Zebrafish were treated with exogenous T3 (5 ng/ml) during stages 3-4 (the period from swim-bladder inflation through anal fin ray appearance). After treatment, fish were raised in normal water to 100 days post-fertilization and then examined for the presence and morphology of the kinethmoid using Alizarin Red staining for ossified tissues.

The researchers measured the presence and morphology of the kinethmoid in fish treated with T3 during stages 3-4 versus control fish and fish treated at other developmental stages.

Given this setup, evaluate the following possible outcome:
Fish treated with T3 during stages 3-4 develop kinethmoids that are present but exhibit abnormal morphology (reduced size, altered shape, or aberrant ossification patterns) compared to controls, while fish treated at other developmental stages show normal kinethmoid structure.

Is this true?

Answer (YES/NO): NO